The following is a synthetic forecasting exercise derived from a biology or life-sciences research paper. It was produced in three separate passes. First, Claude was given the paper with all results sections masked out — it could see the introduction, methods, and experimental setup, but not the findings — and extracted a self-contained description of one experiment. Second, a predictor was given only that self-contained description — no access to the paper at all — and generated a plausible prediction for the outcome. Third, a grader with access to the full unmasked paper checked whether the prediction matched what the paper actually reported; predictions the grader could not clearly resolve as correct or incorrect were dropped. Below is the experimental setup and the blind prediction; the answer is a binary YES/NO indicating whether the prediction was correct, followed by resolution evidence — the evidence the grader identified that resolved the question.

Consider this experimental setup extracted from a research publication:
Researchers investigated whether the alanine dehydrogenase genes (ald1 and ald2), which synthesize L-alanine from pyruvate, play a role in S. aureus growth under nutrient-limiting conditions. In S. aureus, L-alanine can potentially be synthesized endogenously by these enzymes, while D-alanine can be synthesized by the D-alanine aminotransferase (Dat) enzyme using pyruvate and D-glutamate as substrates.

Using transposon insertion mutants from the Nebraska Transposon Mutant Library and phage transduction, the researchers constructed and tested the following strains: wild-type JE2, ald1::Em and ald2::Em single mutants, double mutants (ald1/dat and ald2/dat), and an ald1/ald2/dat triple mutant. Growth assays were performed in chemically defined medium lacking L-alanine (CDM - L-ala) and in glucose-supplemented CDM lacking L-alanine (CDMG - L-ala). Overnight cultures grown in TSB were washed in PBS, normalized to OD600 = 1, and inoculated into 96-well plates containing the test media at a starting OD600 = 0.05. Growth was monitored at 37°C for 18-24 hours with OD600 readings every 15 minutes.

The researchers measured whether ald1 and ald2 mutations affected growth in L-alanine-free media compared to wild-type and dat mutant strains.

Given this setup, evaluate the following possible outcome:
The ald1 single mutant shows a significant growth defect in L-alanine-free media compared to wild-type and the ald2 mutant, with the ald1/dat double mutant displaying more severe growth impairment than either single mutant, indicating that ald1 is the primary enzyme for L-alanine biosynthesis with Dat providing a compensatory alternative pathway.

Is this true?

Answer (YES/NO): NO